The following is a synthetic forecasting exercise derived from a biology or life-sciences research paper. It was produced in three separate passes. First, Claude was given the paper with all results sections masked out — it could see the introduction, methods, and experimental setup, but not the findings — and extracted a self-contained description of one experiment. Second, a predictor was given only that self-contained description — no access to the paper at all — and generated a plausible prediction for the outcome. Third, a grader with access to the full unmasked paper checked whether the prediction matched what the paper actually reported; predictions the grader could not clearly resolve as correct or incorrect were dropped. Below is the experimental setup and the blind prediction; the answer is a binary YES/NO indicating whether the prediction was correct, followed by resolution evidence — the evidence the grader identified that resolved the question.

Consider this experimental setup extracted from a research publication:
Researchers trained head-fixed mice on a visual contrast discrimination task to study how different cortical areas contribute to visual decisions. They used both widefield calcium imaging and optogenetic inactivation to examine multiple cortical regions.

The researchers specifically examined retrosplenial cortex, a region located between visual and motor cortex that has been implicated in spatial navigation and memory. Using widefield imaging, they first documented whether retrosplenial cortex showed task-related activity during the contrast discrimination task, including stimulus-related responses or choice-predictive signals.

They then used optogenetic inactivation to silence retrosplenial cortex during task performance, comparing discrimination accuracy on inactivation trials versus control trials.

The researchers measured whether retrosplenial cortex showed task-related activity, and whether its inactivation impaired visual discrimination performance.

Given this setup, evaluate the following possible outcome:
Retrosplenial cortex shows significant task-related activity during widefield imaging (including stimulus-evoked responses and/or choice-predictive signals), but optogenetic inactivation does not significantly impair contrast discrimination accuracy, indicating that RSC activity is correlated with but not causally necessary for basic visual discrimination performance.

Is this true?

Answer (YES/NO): YES